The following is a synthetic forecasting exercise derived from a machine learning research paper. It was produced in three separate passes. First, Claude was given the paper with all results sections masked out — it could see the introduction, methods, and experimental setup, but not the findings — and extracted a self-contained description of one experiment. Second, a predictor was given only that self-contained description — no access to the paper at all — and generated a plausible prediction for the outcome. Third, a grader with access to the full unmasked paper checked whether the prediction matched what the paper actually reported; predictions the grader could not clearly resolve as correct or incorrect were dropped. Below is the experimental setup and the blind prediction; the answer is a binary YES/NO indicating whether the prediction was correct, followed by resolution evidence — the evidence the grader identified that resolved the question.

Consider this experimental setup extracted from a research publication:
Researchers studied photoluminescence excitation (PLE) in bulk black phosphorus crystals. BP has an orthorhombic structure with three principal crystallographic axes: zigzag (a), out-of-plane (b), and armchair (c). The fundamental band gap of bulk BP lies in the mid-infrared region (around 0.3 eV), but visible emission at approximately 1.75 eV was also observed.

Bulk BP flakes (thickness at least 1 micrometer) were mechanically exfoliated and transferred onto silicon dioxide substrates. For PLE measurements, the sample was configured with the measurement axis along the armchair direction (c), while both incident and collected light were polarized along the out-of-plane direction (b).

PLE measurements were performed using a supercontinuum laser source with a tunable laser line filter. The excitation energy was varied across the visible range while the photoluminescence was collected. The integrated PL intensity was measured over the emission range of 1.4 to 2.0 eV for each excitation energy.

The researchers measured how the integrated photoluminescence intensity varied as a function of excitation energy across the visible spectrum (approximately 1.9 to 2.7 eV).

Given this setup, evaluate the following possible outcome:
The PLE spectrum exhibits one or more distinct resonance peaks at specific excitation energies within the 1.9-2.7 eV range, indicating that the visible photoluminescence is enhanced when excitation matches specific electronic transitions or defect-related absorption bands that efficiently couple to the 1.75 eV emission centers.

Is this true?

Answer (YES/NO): YES